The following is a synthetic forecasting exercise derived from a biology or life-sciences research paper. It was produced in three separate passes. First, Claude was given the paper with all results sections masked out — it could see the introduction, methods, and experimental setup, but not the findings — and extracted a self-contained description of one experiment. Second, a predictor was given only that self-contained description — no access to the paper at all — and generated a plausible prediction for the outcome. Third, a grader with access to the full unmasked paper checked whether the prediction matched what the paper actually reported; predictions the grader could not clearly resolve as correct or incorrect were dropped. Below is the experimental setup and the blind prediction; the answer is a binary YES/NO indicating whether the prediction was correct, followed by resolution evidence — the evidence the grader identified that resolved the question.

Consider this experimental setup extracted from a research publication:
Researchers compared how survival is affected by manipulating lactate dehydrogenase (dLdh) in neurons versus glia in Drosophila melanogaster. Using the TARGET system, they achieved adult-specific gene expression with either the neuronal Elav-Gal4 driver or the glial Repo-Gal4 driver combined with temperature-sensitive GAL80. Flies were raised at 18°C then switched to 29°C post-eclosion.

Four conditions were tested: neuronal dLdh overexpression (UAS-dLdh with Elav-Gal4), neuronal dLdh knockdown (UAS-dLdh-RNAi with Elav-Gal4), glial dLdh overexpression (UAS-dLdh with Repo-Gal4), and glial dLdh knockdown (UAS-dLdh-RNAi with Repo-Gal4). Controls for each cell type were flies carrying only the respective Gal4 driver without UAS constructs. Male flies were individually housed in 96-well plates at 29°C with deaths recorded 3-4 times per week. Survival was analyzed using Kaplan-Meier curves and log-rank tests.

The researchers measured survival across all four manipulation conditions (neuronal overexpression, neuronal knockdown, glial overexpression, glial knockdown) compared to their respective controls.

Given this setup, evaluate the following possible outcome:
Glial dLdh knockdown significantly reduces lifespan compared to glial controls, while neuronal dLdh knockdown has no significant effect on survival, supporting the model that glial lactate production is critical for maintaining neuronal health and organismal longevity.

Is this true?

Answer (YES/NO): NO